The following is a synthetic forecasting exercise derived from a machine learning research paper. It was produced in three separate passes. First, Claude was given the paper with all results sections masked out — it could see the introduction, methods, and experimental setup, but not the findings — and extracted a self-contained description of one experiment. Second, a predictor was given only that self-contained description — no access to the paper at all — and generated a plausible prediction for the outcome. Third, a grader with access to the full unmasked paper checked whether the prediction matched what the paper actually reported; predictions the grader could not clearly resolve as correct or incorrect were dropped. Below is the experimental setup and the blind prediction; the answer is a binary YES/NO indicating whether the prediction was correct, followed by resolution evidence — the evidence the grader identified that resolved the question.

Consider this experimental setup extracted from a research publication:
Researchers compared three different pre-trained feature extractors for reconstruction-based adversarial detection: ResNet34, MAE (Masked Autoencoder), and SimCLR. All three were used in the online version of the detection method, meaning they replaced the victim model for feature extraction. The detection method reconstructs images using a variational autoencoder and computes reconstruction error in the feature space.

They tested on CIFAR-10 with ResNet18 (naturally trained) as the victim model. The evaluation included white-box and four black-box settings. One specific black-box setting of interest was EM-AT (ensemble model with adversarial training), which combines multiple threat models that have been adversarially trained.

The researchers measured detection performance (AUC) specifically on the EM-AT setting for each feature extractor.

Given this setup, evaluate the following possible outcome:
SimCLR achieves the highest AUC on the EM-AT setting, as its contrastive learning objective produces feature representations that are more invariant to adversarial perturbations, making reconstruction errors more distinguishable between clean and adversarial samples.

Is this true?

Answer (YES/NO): YES